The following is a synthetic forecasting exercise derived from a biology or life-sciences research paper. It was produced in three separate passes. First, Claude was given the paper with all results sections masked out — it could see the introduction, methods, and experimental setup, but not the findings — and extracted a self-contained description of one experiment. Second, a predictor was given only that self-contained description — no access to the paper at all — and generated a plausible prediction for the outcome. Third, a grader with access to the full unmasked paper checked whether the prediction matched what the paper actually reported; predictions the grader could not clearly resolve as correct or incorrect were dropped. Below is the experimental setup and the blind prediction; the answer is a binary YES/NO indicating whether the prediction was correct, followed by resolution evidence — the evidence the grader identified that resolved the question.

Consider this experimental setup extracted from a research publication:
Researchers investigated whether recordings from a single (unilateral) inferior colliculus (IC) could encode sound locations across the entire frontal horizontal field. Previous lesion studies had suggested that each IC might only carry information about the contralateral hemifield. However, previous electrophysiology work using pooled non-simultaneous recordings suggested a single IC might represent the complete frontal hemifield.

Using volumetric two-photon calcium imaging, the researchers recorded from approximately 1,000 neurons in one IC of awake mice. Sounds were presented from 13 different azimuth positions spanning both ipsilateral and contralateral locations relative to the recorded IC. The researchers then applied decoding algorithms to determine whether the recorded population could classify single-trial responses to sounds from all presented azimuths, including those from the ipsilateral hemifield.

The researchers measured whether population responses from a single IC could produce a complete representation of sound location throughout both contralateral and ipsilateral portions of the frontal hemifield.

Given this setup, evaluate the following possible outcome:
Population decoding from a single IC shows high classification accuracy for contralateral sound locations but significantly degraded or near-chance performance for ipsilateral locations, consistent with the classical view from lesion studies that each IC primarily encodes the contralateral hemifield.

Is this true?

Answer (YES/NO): NO